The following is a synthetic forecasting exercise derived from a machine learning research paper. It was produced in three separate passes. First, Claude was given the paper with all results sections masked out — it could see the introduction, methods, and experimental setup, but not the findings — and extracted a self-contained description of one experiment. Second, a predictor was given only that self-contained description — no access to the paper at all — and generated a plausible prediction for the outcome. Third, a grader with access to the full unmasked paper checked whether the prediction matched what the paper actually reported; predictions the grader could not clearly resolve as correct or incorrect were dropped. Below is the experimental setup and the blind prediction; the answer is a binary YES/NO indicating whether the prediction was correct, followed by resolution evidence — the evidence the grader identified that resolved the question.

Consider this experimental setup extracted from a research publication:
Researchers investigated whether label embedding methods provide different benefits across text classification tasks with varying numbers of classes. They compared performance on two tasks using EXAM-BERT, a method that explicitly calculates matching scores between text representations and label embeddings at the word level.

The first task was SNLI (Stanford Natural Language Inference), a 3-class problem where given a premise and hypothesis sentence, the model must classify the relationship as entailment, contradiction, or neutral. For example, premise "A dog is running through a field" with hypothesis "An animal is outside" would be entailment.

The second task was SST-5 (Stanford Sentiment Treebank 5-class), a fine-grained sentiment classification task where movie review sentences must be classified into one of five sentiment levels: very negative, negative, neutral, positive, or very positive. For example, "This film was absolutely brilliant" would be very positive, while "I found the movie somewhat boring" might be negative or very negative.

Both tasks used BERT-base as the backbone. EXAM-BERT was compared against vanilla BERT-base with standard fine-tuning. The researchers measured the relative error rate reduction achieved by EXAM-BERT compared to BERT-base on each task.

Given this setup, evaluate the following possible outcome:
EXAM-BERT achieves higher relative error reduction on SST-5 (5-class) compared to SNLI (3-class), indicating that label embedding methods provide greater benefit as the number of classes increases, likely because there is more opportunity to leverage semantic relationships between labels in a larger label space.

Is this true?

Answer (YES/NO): NO